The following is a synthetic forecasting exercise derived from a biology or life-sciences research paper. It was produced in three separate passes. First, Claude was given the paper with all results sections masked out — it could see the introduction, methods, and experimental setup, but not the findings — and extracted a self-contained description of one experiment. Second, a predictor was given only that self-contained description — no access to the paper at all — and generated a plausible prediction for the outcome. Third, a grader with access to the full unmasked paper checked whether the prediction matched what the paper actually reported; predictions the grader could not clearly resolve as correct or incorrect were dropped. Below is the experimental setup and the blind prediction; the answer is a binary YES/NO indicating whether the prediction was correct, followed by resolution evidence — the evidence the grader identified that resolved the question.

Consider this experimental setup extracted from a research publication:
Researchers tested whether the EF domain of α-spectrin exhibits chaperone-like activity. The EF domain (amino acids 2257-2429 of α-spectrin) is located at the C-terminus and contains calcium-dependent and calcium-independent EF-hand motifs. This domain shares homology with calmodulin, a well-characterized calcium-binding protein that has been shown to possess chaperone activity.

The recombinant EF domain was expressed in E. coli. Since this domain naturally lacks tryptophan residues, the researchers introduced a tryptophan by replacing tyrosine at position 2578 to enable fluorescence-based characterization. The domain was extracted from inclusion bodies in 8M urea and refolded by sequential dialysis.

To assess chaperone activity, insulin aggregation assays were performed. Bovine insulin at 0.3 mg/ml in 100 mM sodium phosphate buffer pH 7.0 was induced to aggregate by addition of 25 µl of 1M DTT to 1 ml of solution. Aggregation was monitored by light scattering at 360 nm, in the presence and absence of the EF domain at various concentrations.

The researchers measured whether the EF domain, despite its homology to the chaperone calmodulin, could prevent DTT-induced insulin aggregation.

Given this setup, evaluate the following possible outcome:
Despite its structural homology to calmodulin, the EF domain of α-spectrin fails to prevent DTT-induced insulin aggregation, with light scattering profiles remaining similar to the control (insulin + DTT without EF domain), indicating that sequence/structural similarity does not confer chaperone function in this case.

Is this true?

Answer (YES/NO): NO